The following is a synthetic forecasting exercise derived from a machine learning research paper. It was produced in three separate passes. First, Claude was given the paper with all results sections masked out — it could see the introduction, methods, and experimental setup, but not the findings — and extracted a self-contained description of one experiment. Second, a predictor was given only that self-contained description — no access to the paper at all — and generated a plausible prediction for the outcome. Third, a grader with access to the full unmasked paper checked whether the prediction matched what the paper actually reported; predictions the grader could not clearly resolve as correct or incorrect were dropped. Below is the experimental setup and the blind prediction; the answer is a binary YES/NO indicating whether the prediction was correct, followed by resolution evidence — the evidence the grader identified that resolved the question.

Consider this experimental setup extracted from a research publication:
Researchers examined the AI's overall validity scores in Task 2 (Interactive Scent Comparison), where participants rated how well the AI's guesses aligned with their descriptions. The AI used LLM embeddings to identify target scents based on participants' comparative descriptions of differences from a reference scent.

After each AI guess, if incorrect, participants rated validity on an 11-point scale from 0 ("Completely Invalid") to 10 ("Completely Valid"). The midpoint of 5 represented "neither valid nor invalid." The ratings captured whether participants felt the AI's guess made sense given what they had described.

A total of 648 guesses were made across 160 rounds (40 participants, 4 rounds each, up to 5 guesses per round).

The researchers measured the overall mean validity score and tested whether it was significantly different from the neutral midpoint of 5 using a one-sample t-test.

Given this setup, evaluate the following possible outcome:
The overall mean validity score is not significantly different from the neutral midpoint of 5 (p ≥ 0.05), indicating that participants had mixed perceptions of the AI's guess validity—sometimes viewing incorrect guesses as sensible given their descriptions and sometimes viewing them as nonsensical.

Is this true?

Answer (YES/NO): NO